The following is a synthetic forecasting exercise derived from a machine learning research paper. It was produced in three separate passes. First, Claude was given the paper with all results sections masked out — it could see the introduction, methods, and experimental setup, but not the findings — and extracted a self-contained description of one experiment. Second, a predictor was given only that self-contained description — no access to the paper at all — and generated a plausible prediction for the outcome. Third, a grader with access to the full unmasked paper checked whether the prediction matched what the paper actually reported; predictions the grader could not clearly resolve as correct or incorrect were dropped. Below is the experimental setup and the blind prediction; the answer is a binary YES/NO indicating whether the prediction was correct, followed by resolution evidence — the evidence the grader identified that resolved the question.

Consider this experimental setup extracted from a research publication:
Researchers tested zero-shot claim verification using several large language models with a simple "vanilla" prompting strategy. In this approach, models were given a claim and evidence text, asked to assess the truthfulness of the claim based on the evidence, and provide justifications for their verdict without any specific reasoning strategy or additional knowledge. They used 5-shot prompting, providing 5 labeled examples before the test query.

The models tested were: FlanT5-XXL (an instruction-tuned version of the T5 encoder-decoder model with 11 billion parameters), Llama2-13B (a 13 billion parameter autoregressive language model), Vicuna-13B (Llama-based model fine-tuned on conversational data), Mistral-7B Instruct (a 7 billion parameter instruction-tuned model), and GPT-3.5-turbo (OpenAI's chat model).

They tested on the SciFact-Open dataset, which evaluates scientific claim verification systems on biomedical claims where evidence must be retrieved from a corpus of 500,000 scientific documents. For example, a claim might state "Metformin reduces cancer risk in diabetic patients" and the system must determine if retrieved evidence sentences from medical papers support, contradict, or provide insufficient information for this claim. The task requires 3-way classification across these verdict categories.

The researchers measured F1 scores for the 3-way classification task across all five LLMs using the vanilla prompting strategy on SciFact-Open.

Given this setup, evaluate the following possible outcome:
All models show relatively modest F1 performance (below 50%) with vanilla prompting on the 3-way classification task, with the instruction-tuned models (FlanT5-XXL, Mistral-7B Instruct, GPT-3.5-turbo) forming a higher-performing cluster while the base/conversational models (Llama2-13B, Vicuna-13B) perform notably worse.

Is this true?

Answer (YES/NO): NO